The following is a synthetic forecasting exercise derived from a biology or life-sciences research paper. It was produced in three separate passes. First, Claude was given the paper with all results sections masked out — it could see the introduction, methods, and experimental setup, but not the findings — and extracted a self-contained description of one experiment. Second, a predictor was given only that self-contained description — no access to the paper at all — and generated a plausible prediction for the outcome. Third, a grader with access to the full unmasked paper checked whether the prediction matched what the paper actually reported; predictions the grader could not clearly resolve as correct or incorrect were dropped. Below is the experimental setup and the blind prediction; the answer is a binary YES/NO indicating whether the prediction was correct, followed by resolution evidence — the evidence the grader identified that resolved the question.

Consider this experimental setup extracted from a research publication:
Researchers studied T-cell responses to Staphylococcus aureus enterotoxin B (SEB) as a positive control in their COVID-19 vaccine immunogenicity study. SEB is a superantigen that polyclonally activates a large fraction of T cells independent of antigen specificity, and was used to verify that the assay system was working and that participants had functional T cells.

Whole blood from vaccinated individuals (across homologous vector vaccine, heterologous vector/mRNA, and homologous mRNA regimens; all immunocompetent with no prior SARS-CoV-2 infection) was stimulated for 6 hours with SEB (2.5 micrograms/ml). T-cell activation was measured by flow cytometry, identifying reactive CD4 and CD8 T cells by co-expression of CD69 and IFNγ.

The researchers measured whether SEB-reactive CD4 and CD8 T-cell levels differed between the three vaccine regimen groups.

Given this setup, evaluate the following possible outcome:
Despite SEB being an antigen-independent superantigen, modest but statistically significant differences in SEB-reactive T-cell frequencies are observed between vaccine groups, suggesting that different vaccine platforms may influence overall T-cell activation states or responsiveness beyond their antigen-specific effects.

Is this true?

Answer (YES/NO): NO